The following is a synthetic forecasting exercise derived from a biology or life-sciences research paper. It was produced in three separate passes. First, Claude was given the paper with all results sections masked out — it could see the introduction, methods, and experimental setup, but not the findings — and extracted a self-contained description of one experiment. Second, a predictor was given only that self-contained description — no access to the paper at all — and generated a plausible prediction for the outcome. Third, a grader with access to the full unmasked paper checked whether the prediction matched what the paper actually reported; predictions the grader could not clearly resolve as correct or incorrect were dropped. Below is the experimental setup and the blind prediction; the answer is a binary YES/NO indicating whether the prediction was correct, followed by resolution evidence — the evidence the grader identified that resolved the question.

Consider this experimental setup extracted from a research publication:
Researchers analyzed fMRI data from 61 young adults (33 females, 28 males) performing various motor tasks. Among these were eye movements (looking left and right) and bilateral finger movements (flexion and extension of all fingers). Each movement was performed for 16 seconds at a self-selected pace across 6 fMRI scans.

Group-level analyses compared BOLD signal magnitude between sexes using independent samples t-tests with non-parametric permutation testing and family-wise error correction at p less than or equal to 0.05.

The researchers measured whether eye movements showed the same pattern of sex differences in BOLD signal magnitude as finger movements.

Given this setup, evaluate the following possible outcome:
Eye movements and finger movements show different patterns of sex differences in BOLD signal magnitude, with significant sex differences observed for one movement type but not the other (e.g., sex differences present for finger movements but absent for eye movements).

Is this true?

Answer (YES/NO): YES